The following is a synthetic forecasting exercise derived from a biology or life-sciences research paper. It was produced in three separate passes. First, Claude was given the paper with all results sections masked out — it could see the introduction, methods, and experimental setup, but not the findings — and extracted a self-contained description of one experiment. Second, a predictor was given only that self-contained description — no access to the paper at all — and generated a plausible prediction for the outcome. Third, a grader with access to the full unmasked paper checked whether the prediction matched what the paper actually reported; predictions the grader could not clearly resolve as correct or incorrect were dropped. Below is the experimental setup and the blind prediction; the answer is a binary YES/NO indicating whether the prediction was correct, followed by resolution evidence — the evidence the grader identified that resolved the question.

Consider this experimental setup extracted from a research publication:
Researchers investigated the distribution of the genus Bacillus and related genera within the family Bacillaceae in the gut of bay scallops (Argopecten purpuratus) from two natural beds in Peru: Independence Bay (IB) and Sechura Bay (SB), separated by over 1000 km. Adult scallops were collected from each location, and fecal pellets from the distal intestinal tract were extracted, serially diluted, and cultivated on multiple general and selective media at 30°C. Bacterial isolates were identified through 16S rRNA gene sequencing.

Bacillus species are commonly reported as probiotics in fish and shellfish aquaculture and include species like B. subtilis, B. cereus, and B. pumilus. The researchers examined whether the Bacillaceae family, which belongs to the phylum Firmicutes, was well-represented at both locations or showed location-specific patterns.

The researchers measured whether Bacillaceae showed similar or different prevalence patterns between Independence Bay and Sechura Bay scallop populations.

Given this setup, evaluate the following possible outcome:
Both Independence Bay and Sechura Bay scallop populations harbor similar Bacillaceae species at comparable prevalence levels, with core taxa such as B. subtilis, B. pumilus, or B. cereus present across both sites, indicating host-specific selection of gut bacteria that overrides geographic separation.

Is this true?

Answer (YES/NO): NO